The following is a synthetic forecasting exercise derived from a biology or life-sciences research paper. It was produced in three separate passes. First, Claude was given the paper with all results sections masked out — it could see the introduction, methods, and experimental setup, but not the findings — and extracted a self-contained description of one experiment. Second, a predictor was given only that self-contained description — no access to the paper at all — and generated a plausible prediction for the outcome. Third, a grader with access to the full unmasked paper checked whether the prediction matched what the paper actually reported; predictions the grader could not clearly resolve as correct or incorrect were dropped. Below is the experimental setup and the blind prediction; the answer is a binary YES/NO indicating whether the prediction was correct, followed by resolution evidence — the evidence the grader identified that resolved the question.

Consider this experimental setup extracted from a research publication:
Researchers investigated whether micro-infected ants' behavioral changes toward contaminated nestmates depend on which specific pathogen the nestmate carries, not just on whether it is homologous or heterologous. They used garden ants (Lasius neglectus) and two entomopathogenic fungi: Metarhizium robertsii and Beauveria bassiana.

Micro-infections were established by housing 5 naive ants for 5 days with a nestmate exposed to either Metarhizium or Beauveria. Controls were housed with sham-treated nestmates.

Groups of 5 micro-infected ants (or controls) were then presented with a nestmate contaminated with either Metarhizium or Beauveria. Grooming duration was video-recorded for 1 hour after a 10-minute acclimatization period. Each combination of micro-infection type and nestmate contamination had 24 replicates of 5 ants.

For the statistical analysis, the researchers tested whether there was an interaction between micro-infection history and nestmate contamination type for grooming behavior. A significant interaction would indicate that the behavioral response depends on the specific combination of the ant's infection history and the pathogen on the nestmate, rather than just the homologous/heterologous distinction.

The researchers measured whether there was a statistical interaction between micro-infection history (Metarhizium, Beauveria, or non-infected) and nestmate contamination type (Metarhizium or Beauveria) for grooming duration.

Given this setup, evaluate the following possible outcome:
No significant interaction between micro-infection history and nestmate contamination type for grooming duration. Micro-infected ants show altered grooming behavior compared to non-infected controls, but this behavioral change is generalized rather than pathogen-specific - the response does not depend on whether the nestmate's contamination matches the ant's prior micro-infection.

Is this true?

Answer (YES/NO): NO